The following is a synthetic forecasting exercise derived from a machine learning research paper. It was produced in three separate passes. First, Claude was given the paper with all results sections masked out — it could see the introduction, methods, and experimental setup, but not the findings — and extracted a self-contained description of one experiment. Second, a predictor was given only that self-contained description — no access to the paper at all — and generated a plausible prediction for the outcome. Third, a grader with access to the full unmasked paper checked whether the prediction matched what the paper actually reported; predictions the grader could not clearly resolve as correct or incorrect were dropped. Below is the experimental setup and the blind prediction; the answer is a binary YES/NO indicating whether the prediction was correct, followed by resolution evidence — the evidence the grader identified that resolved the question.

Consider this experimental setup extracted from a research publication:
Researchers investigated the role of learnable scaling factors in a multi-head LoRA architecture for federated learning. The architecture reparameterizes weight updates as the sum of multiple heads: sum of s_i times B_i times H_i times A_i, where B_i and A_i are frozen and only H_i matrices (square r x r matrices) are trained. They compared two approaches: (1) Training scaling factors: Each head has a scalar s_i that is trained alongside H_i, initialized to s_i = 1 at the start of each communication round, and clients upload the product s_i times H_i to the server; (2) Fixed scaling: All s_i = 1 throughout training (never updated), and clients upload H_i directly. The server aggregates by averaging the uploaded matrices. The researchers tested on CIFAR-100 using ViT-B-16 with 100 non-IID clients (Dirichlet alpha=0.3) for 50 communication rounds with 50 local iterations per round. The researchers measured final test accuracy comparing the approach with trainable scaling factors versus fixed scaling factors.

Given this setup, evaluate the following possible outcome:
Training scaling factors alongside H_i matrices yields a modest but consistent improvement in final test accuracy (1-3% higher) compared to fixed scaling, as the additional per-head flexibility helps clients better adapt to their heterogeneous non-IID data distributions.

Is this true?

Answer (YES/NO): YES